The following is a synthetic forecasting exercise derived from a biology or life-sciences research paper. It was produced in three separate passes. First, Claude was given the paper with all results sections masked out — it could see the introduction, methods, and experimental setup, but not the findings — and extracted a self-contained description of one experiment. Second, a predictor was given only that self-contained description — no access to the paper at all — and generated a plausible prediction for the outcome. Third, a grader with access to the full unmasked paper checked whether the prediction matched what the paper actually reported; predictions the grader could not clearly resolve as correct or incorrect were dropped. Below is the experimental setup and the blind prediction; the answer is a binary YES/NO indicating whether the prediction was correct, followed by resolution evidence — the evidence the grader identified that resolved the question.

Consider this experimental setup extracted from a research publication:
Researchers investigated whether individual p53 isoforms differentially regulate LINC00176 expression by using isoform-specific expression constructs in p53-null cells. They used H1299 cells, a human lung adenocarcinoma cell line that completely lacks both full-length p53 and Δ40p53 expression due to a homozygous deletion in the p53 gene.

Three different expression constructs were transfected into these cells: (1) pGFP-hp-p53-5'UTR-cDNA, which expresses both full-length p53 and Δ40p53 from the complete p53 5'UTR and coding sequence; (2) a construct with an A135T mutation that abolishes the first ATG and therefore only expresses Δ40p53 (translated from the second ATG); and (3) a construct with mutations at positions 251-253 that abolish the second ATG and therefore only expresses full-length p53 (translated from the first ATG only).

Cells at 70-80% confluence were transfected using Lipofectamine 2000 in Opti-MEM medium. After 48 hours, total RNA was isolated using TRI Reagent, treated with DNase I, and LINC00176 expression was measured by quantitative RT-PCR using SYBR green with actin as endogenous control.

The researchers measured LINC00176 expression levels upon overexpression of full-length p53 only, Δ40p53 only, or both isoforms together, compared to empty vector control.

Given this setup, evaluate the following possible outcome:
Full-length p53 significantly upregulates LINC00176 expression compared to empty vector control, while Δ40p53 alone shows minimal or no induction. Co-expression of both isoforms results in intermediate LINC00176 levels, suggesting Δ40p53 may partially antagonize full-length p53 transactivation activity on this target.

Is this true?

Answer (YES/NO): NO